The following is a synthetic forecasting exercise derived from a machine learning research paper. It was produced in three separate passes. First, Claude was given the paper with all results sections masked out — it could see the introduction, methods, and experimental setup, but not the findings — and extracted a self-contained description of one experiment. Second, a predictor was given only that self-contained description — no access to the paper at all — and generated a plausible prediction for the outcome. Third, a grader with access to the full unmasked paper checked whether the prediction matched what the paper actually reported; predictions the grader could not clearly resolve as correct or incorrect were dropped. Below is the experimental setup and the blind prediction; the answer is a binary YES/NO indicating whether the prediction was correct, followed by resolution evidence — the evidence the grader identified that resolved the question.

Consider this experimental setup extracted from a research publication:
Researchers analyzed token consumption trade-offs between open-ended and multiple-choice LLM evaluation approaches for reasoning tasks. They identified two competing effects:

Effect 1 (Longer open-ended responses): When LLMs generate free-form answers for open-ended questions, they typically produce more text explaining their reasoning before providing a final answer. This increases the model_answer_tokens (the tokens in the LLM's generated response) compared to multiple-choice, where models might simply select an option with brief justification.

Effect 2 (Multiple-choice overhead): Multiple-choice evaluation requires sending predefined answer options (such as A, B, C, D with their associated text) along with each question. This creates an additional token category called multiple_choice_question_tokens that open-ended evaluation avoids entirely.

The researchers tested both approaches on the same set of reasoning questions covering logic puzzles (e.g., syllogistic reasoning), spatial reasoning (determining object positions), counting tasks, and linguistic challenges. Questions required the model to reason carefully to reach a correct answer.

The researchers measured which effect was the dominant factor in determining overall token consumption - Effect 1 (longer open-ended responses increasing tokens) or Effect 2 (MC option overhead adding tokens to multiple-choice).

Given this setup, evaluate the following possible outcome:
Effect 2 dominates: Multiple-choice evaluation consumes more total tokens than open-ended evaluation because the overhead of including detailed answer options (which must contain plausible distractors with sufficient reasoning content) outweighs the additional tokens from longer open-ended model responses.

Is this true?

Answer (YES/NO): YES